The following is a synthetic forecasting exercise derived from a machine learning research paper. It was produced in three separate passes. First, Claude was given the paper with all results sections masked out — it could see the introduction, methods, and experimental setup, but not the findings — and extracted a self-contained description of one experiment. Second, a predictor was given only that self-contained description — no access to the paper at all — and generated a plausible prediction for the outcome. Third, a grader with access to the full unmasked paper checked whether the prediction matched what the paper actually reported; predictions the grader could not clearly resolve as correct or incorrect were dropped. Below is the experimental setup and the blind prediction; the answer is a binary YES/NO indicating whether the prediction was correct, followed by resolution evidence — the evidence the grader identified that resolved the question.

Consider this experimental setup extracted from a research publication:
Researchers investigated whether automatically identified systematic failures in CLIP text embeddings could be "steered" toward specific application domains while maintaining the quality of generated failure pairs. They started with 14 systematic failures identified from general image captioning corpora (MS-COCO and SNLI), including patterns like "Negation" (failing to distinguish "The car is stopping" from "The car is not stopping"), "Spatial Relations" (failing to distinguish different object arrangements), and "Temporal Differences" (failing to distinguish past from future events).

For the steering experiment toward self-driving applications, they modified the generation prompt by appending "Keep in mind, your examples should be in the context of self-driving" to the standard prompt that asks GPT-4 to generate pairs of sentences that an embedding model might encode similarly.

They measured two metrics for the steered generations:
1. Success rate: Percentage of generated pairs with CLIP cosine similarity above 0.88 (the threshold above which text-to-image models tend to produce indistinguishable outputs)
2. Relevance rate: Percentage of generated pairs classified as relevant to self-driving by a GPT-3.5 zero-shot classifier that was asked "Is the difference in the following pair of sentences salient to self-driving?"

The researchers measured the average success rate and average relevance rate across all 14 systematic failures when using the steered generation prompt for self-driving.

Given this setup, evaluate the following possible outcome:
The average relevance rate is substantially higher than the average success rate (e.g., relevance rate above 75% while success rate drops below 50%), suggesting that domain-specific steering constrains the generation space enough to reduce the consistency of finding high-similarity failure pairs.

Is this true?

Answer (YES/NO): NO